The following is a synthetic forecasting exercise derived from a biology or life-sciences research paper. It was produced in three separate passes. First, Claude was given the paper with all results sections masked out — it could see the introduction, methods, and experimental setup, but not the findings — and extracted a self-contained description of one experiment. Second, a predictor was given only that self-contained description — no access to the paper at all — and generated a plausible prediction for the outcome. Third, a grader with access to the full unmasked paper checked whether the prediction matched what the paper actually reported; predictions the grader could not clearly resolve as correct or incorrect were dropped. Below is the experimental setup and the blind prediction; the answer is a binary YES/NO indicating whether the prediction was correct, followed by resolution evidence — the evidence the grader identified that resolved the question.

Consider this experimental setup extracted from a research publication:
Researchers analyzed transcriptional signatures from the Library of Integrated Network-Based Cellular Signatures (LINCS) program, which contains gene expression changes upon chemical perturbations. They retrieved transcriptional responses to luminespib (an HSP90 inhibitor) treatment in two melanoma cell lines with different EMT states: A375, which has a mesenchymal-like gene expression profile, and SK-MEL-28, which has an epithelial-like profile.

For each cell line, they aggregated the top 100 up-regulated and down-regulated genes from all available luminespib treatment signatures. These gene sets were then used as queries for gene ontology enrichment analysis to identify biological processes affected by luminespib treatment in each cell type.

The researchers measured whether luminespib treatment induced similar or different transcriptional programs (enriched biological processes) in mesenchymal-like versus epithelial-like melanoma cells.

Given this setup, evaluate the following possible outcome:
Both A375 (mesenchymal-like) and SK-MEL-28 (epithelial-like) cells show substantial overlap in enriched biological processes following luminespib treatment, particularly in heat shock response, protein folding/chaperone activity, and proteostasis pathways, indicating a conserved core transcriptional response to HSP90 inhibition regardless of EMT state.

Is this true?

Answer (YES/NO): YES